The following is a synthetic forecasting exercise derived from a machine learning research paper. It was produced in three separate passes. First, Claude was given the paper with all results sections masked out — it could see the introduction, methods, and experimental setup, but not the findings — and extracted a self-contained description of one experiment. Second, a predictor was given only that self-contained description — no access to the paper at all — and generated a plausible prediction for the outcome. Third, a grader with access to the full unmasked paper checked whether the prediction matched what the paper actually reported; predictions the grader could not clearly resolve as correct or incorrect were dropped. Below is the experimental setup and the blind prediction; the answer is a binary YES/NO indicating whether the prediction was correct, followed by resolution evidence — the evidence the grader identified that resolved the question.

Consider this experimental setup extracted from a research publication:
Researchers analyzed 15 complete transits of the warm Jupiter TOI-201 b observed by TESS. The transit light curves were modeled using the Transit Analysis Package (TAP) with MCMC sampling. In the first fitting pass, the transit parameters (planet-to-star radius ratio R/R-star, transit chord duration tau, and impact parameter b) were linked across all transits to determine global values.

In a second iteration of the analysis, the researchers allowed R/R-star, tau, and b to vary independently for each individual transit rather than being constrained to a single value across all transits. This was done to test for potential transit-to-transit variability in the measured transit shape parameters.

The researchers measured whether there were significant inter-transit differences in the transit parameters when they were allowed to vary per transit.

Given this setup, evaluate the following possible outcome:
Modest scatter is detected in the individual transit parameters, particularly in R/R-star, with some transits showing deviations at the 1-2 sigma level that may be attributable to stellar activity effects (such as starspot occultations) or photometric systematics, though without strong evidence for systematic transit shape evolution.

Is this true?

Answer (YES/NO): NO